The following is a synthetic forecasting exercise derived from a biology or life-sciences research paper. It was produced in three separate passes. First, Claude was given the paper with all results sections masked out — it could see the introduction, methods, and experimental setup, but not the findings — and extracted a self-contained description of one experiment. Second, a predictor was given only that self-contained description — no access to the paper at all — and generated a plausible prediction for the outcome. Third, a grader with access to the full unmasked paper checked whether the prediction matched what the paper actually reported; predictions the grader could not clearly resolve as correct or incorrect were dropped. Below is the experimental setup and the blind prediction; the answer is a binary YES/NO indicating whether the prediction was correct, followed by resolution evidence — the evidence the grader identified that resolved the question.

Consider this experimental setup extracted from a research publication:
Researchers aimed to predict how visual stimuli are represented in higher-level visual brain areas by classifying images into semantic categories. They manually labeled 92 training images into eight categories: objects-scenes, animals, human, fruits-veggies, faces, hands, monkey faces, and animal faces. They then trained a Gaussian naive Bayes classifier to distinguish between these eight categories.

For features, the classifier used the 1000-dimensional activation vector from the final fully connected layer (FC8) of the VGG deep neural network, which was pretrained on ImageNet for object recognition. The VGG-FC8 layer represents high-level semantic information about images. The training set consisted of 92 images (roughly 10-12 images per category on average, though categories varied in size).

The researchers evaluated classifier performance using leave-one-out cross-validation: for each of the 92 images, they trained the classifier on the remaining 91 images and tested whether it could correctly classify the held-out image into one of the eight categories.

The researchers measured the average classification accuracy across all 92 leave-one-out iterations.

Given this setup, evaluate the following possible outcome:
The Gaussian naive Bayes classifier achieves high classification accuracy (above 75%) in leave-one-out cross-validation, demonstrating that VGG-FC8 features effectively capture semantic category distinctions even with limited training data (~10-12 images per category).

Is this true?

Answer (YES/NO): YES